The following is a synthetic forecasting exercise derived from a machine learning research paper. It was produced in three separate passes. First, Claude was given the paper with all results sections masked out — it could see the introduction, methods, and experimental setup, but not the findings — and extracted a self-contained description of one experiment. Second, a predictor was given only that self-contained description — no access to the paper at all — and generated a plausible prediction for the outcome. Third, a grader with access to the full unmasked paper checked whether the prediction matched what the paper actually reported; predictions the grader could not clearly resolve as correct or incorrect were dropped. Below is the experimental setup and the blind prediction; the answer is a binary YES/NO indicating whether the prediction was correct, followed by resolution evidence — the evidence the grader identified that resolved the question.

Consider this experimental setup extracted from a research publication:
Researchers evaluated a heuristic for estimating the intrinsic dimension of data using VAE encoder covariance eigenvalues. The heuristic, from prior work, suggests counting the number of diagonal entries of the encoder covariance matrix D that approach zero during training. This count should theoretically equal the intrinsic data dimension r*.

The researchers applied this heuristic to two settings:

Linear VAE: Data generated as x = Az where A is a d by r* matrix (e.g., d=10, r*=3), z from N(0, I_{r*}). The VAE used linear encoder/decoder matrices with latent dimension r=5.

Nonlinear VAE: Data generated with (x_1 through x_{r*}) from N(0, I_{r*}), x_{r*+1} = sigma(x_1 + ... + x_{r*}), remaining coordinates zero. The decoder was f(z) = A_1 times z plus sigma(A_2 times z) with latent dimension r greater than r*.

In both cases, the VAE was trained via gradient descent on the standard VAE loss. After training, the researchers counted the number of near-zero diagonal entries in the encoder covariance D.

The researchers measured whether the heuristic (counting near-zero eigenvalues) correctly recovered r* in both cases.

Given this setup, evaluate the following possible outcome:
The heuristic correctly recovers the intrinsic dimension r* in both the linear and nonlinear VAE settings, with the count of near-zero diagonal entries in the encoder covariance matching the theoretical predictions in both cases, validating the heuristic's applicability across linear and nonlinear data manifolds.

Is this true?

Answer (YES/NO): NO